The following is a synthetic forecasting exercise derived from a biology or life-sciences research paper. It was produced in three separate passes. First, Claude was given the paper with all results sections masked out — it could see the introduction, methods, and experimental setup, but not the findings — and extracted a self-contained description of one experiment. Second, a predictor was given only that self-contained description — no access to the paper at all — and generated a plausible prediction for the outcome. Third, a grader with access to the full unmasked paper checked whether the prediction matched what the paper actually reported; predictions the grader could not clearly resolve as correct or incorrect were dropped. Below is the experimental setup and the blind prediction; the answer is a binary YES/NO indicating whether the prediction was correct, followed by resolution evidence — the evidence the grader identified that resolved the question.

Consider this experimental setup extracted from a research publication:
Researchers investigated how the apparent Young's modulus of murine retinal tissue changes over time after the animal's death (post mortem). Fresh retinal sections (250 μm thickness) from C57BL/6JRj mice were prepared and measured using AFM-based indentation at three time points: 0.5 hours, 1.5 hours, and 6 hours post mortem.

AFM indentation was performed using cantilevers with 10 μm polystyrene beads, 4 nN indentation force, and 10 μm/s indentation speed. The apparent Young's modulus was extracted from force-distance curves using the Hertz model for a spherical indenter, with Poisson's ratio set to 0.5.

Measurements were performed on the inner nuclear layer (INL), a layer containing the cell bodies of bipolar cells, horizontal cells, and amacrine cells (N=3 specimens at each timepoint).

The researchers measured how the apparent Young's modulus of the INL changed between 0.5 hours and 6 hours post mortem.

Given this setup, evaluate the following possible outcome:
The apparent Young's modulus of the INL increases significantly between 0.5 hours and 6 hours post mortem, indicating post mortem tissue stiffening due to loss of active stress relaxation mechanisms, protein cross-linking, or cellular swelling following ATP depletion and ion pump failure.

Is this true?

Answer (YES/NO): YES